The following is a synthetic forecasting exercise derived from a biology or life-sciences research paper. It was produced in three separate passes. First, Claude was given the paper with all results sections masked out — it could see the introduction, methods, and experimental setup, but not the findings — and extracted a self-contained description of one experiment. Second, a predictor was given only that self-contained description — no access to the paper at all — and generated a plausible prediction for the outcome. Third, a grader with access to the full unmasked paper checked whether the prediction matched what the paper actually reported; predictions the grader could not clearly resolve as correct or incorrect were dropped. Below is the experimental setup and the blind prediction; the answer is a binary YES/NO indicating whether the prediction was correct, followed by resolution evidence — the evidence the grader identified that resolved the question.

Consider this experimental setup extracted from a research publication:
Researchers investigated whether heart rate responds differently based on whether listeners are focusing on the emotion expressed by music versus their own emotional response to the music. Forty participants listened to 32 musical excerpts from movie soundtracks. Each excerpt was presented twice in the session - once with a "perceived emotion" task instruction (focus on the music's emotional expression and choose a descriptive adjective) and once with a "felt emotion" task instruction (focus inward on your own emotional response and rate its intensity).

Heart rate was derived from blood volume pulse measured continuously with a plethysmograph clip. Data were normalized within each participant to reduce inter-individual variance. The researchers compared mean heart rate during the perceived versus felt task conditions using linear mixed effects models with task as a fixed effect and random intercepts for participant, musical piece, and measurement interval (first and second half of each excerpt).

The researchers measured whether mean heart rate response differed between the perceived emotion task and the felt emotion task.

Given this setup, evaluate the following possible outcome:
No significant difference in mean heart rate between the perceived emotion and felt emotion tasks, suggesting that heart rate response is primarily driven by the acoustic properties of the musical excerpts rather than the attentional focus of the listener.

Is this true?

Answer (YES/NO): NO